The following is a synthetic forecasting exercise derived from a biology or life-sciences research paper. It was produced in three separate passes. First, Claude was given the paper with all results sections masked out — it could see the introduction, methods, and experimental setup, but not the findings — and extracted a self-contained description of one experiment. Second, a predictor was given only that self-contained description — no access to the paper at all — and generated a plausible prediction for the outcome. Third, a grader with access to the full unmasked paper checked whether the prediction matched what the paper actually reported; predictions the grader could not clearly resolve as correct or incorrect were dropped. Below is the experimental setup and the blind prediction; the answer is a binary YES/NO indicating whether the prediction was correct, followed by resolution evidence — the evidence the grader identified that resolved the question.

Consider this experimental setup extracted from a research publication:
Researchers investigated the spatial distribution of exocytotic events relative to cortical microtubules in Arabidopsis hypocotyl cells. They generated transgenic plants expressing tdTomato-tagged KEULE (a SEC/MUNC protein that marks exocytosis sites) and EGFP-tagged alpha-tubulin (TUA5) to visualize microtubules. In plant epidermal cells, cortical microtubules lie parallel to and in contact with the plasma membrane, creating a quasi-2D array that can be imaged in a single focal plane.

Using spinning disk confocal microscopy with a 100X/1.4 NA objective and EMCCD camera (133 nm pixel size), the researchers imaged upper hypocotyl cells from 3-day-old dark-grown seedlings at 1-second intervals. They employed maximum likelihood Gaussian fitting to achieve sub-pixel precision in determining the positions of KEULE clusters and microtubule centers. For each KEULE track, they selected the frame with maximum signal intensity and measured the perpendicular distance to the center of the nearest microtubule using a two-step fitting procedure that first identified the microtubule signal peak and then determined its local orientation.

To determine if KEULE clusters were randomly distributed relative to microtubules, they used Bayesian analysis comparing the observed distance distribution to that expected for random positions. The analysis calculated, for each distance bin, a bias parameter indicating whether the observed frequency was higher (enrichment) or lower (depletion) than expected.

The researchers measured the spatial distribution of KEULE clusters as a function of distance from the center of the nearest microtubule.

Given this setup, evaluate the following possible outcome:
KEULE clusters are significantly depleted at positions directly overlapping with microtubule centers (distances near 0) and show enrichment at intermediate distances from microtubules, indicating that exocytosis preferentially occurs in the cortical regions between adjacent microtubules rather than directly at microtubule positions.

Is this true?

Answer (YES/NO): NO